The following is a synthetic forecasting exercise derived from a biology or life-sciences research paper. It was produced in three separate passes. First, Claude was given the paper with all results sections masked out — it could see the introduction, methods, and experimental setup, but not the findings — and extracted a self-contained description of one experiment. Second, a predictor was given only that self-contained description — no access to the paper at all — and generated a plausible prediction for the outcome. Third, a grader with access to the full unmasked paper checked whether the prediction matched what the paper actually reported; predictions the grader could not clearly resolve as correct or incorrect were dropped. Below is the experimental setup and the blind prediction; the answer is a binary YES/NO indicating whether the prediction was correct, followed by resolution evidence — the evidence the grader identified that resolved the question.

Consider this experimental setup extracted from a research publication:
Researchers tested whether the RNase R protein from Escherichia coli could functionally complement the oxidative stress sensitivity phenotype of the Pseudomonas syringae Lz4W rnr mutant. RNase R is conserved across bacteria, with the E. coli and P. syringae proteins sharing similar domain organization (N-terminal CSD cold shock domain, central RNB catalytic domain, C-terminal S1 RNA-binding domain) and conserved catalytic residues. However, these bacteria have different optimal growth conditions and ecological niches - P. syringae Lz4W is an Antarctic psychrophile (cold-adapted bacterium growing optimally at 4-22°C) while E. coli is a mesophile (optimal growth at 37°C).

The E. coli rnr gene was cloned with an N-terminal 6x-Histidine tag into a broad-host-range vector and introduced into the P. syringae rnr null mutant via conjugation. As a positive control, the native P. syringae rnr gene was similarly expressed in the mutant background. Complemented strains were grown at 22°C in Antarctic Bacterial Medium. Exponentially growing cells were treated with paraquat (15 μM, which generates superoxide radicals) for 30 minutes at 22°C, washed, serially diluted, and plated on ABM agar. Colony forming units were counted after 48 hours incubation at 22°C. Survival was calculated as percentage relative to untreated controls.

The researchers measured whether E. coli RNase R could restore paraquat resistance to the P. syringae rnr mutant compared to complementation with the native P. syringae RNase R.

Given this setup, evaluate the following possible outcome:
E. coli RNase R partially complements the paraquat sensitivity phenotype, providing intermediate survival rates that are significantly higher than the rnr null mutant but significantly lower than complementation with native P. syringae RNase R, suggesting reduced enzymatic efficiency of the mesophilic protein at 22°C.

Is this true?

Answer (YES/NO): NO